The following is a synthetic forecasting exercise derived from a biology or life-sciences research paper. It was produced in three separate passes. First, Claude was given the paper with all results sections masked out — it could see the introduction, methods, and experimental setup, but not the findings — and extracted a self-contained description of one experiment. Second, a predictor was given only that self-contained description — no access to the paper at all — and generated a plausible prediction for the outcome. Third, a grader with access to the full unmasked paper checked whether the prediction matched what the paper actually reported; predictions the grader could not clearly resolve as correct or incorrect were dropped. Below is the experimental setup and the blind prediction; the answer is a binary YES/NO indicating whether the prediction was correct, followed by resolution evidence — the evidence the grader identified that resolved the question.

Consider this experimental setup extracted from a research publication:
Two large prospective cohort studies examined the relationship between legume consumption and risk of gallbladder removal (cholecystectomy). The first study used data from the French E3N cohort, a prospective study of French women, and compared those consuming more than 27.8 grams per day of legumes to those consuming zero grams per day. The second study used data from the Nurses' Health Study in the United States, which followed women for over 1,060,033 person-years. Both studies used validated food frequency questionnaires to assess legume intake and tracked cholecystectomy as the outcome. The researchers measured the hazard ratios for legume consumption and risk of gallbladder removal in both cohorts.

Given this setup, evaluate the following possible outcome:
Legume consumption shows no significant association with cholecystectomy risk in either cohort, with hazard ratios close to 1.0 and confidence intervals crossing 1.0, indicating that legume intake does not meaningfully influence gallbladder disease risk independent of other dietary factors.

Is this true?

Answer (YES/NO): NO